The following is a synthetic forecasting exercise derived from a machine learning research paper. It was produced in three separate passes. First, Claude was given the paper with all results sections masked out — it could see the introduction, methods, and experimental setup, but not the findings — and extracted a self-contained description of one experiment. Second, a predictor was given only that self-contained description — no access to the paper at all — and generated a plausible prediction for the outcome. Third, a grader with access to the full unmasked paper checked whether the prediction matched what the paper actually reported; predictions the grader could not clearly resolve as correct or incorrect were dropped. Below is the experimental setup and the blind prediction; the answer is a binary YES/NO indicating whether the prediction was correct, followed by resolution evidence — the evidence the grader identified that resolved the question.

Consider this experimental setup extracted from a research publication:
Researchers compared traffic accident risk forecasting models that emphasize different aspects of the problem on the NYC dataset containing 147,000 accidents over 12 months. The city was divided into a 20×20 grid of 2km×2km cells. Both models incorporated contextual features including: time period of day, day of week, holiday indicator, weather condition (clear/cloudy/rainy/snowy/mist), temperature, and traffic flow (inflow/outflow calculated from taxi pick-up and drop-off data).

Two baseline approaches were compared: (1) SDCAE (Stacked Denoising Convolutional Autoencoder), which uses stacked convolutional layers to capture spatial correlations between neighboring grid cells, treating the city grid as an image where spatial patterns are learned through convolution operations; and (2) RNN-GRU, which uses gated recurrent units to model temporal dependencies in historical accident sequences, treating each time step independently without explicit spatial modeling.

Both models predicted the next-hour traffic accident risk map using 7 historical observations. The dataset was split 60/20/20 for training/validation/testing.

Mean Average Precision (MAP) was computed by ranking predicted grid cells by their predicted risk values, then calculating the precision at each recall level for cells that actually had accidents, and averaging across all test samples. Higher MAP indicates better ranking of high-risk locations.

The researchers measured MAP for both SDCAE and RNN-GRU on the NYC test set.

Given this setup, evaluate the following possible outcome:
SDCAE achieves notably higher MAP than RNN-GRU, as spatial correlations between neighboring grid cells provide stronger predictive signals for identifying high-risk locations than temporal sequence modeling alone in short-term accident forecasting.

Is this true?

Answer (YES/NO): YES